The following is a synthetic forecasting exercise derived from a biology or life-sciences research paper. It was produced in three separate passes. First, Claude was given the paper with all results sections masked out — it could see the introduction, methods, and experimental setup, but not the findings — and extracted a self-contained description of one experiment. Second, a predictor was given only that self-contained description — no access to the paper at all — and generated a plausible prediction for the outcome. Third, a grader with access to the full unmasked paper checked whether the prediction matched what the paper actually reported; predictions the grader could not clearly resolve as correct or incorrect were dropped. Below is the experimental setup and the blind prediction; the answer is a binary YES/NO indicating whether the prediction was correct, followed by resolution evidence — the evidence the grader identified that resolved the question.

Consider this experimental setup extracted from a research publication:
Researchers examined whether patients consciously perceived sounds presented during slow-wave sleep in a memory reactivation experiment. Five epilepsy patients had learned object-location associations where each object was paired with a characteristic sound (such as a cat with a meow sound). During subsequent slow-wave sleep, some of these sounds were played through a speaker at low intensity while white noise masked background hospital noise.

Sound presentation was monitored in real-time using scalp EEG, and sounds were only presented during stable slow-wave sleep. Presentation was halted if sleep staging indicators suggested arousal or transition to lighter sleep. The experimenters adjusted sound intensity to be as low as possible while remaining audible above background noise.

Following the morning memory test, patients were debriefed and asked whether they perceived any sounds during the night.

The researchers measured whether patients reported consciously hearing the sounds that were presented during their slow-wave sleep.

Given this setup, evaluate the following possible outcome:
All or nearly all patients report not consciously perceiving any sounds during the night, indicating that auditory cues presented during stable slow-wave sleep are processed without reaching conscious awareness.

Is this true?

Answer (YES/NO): YES